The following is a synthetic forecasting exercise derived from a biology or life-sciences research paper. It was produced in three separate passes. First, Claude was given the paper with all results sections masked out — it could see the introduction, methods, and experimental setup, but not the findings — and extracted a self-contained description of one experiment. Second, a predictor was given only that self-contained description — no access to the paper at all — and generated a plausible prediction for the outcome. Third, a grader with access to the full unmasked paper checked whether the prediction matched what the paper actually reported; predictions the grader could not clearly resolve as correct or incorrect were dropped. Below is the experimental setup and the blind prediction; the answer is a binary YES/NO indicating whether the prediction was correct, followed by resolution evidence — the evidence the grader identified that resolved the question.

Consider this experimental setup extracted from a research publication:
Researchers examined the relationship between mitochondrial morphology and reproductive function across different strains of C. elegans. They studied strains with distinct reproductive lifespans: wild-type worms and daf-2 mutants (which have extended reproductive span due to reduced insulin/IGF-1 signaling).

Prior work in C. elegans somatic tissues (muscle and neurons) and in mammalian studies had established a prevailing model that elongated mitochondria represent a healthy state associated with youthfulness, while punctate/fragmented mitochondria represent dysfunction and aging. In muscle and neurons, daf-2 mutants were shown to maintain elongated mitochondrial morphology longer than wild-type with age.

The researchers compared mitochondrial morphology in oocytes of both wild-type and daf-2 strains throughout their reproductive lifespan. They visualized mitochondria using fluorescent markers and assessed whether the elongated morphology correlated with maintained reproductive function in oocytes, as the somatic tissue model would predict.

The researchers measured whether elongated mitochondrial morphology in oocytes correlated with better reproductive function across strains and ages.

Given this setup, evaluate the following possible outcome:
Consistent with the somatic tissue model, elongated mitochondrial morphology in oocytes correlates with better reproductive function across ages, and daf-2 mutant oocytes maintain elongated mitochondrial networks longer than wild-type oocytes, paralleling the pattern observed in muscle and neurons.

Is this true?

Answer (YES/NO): NO